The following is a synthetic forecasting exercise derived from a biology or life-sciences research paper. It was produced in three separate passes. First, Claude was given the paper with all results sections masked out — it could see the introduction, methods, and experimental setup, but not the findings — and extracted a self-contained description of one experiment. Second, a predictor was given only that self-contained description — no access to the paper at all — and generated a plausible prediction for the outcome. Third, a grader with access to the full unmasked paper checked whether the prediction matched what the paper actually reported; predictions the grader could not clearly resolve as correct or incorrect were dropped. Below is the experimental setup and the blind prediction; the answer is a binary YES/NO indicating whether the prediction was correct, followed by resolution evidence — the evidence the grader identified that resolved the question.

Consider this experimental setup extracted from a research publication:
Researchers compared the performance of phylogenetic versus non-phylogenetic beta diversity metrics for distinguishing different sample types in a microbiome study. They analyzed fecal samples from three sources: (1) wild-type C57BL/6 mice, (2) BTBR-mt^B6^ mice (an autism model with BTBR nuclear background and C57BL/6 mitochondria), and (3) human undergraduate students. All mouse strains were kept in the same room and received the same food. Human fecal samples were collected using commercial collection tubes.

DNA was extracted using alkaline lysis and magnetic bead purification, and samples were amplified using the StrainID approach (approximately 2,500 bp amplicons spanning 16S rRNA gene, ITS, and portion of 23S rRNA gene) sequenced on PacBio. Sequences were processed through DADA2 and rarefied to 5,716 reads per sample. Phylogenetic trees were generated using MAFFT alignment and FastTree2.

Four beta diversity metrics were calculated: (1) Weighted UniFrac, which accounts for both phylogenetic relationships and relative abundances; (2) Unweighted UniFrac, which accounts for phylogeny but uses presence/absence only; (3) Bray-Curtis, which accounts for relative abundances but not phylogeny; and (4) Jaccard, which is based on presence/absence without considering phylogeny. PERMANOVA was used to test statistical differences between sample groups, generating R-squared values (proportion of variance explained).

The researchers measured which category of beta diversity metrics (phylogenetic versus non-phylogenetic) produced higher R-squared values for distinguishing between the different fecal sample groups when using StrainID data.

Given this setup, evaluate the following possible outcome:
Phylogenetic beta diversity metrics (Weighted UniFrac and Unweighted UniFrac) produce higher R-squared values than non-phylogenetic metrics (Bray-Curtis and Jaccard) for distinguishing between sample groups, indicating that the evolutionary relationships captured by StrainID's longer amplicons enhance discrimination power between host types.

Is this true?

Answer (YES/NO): NO